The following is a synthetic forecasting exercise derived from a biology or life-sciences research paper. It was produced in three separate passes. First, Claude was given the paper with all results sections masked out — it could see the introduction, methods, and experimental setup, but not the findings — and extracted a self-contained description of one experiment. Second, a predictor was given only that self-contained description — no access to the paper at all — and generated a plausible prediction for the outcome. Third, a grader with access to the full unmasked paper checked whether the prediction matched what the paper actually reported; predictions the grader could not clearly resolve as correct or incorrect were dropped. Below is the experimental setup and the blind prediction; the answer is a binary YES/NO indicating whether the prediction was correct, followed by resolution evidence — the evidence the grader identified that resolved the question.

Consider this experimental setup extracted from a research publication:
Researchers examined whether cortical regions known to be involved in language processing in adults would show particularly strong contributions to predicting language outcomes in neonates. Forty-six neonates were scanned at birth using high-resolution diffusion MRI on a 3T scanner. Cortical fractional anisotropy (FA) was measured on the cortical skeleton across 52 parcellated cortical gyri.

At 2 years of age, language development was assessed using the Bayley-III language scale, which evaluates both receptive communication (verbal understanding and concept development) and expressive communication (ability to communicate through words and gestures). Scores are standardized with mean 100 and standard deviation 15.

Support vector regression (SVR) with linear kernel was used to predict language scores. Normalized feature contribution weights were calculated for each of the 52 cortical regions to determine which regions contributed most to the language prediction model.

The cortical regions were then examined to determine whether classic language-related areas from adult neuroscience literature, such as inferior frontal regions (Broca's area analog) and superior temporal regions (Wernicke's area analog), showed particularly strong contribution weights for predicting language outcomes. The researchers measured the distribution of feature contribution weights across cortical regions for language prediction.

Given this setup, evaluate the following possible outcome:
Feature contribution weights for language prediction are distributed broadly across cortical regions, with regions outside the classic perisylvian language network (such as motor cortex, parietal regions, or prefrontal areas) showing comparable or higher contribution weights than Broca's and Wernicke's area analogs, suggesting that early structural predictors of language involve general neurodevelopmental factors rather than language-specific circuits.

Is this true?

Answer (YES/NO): NO